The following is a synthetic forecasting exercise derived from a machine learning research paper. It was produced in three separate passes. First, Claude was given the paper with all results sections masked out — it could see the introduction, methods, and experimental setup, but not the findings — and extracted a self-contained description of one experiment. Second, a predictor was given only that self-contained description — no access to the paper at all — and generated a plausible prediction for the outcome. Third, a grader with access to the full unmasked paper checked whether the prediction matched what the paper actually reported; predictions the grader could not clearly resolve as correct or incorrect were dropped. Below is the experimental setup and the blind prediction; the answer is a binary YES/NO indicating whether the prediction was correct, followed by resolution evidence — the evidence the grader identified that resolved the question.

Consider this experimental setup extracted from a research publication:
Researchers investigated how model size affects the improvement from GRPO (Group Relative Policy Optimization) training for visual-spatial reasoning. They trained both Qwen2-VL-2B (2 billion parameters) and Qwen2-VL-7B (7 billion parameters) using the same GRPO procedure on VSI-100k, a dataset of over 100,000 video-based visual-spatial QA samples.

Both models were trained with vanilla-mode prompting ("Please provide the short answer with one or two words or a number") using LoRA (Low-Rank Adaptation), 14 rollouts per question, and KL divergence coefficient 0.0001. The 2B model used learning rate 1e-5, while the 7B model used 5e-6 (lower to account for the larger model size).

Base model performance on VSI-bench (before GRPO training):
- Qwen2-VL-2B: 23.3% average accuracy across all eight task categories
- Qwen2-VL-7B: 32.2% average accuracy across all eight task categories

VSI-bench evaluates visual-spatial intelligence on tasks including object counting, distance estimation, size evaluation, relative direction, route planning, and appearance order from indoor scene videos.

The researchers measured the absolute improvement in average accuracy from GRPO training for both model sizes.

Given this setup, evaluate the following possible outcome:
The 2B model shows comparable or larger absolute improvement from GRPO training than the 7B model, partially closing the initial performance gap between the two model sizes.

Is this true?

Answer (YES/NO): YES